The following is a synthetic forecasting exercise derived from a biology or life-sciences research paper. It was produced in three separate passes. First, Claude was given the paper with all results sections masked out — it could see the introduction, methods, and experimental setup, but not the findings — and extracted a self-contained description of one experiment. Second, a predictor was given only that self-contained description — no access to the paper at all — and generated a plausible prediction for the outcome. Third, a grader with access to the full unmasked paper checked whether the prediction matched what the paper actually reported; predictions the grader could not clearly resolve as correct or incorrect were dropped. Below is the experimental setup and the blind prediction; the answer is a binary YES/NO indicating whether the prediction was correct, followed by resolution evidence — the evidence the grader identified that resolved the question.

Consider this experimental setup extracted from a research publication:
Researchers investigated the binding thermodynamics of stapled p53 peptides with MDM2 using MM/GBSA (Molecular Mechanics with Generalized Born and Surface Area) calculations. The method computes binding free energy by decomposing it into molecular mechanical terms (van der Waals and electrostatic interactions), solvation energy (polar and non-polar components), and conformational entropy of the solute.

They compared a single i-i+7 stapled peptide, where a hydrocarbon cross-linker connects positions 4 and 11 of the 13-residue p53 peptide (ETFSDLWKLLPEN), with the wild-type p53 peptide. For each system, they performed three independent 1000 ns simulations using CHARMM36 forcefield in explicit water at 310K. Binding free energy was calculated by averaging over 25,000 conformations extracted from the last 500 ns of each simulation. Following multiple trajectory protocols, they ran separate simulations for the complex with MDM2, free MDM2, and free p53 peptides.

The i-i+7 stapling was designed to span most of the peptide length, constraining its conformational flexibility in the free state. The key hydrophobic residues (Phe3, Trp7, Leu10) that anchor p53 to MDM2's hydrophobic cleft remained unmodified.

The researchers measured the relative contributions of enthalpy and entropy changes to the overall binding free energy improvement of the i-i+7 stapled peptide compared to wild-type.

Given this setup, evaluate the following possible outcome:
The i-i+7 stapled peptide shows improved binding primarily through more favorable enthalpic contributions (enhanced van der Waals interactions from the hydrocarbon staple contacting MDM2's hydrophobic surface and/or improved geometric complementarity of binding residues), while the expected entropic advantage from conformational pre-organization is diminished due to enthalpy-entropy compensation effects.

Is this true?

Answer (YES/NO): NO